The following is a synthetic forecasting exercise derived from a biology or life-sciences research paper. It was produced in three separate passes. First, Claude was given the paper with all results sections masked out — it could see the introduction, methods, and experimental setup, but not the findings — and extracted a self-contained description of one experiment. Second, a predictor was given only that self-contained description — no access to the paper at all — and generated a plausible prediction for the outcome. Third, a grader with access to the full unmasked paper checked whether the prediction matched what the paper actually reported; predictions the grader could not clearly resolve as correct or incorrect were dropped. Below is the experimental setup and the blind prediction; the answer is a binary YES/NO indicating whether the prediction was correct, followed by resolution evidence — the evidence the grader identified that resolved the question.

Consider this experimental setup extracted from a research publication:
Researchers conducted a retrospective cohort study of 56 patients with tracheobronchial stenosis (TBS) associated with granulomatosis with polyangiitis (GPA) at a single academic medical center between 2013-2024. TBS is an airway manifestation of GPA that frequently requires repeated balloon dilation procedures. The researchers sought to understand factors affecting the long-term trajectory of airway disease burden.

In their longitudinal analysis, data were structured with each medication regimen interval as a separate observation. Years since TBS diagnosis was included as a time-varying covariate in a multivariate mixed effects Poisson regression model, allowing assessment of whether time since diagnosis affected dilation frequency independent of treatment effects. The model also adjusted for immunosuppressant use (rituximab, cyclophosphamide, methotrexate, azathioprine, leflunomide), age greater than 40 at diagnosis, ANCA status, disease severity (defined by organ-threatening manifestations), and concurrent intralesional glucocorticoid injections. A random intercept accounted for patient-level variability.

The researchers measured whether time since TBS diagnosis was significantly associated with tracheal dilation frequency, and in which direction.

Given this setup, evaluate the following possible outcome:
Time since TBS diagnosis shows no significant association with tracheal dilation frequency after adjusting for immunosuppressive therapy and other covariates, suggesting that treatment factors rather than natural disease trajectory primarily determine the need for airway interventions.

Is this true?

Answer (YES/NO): YES